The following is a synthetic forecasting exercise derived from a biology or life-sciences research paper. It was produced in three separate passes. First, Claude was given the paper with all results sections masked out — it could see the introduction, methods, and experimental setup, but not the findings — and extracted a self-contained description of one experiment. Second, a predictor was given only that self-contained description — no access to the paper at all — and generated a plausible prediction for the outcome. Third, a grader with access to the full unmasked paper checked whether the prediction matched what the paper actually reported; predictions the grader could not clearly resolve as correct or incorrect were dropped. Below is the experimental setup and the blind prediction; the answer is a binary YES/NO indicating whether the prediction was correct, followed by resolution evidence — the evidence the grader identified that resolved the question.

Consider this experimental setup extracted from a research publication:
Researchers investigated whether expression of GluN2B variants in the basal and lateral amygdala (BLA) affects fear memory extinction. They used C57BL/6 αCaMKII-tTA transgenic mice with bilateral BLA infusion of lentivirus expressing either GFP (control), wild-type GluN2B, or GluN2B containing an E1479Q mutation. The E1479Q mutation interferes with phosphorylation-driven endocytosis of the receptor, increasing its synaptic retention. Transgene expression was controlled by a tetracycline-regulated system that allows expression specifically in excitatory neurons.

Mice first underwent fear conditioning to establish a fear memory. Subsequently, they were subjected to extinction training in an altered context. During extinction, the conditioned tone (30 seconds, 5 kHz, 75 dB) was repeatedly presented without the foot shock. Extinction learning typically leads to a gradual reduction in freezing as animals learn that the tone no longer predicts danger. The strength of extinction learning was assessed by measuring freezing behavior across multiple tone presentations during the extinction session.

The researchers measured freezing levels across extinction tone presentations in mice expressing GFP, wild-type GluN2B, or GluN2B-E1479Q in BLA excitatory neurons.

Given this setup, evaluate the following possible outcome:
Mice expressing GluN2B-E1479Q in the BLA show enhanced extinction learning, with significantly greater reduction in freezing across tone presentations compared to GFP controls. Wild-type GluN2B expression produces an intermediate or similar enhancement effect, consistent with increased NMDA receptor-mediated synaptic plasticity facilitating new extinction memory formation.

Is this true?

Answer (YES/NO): NO